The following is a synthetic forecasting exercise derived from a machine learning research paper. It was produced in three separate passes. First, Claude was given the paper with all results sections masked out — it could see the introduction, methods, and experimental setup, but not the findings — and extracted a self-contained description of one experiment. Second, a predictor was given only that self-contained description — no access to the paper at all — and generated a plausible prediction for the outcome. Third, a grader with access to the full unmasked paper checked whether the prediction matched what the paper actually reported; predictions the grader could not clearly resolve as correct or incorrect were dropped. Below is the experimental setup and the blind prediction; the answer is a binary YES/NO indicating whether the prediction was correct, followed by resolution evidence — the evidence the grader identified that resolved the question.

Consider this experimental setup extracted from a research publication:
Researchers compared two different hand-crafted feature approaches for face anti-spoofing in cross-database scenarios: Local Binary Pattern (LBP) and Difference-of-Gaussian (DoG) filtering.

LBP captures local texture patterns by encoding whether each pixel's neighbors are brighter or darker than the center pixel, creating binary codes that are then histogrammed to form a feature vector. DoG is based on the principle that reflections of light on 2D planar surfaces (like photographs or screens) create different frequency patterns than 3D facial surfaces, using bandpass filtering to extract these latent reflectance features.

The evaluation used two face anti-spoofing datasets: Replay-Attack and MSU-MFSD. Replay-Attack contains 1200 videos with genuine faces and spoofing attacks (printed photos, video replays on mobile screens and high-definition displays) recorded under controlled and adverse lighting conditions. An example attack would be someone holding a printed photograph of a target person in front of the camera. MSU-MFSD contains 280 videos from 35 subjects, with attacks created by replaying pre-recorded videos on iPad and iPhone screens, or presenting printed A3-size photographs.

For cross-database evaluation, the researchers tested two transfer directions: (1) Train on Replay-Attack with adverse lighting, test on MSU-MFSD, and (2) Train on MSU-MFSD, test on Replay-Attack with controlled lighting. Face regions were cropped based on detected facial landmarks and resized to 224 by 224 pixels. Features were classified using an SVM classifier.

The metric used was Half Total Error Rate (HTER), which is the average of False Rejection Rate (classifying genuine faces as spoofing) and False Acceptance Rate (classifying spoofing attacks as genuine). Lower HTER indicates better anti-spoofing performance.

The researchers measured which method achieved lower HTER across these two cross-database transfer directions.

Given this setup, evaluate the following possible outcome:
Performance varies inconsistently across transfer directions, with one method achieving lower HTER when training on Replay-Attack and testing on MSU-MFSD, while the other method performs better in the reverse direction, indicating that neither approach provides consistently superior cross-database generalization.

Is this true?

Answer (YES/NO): YES